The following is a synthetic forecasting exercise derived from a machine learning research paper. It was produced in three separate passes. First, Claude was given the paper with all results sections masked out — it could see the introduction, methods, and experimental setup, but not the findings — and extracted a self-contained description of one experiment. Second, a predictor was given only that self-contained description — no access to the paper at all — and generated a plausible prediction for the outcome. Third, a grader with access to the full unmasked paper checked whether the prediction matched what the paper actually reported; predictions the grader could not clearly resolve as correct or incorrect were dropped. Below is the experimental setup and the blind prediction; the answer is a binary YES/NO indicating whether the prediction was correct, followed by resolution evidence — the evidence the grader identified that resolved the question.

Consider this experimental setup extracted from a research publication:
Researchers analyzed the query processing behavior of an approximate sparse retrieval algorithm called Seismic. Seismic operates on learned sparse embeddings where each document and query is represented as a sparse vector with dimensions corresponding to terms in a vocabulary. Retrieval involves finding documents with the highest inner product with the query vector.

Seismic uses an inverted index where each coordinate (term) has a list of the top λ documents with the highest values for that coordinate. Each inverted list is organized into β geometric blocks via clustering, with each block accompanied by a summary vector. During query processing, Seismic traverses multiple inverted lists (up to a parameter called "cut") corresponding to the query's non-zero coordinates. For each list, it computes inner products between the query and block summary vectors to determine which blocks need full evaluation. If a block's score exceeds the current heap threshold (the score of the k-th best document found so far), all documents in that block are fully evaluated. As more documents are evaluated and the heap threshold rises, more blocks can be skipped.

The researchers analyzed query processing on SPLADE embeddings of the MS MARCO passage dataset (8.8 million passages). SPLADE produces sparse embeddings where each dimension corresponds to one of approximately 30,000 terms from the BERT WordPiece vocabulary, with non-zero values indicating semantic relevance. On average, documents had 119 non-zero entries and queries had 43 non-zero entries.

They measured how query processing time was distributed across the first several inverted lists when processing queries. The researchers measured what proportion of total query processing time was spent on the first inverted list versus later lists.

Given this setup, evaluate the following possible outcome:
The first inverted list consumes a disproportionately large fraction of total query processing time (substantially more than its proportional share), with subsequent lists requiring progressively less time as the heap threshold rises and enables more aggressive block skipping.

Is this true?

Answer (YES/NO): YES